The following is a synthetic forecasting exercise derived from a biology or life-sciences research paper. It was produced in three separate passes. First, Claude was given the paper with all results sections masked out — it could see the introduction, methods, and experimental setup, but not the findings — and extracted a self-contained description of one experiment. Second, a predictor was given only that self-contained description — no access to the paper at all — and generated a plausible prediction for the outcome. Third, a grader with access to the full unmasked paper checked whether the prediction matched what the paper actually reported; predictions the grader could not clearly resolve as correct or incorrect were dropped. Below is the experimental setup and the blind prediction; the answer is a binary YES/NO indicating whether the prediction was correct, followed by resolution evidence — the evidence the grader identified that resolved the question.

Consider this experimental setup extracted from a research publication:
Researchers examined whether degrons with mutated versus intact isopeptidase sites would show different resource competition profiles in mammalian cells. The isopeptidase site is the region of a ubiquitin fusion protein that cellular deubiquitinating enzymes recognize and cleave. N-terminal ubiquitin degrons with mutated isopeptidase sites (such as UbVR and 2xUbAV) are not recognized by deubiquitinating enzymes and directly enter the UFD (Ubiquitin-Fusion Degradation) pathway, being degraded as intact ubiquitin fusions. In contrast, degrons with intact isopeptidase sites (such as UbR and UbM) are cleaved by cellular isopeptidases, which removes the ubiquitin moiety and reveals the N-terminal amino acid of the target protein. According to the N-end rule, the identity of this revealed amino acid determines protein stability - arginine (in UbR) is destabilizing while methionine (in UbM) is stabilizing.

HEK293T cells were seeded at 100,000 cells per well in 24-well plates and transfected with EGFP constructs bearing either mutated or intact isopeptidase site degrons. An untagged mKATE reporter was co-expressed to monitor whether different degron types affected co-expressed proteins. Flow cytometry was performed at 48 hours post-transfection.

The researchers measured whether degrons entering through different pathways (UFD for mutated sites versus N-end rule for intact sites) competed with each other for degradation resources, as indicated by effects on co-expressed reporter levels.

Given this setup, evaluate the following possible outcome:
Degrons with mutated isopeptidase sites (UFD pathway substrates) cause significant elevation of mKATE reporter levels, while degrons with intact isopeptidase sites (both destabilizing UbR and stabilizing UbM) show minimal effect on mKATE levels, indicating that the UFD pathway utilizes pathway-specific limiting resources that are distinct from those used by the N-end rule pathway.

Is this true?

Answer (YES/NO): NO